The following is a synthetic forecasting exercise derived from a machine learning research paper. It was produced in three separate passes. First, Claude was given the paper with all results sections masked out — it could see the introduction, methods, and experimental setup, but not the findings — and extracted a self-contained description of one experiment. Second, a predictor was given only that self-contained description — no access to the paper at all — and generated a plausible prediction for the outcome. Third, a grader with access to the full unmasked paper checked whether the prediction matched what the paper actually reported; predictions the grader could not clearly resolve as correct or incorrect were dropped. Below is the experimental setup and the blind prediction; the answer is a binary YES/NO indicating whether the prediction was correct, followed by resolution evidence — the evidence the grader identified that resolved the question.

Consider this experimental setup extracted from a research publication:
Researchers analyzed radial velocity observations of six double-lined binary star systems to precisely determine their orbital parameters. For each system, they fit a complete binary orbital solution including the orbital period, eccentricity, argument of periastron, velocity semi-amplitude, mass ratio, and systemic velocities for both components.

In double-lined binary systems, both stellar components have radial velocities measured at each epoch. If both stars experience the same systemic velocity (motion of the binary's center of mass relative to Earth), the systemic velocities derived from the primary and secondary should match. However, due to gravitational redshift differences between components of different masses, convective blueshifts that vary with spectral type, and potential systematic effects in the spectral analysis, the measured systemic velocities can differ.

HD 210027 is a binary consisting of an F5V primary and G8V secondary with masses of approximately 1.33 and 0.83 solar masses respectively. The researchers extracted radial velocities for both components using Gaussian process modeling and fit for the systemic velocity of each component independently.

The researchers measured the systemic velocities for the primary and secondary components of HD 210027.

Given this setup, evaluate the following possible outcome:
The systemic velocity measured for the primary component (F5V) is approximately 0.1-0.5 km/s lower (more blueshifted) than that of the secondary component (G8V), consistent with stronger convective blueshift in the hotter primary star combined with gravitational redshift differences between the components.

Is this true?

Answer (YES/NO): NO